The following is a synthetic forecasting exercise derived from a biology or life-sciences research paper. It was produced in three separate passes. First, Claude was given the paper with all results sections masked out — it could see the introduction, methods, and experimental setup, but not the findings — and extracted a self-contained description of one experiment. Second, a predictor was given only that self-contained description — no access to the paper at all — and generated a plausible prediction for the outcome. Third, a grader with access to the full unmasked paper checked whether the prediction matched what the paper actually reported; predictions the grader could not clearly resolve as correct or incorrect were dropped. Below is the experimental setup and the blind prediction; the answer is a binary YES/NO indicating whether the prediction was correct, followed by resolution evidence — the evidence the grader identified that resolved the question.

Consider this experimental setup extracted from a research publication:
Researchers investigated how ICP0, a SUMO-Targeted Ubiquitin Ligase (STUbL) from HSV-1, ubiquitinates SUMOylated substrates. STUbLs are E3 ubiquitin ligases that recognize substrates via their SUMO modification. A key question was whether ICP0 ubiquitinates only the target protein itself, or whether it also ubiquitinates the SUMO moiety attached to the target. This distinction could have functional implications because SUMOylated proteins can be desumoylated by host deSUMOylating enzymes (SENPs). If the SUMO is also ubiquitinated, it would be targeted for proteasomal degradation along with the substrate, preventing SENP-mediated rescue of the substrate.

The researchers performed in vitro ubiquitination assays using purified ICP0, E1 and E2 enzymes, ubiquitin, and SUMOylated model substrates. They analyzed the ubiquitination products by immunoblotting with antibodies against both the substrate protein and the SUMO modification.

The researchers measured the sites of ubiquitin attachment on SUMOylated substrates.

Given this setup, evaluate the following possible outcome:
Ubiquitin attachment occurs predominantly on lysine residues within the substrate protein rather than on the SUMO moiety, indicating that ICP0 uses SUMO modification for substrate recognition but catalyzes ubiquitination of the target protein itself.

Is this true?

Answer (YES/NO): NO